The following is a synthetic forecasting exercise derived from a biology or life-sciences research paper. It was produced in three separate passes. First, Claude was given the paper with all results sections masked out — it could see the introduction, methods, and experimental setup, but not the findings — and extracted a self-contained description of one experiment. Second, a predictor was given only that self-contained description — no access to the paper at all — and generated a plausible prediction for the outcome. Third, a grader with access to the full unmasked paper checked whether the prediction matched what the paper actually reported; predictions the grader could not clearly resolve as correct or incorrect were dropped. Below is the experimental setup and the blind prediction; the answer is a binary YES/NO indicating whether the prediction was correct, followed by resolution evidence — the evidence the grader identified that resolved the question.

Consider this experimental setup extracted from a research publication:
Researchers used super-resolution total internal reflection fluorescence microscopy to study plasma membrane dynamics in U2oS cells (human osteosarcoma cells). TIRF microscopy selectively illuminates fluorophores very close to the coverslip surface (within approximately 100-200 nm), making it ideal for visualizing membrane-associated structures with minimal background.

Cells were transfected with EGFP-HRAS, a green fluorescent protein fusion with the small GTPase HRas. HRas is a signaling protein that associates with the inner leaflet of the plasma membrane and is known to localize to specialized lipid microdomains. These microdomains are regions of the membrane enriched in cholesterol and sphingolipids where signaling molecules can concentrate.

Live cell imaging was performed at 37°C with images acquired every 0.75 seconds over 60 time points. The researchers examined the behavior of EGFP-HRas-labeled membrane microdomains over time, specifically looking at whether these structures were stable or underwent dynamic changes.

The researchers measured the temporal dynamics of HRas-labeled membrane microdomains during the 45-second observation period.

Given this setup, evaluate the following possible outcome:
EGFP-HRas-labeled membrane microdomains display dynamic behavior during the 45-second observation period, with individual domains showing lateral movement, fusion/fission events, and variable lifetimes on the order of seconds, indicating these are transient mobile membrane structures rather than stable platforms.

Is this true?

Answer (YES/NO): YES